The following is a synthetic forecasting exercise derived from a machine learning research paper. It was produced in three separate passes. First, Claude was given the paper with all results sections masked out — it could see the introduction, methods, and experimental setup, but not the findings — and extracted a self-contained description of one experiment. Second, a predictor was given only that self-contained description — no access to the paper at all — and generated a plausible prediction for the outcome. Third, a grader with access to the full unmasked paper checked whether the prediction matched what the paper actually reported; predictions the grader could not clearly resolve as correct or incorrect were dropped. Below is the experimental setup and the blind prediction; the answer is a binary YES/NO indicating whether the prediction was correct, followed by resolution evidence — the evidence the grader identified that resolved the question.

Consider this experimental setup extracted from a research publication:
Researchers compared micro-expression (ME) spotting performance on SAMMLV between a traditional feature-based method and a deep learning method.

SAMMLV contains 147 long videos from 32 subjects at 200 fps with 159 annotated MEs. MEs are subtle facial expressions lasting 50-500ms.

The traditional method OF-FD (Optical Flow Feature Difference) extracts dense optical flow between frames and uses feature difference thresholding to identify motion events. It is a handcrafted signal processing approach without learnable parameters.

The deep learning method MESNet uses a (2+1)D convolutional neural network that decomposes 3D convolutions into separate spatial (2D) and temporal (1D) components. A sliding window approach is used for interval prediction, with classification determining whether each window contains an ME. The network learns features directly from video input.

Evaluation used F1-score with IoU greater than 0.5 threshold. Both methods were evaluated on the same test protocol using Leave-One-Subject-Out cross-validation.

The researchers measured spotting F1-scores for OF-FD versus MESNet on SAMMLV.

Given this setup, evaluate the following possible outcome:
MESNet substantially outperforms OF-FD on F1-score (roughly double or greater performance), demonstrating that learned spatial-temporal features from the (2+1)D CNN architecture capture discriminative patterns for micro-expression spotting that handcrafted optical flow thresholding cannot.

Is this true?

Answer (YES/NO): NO